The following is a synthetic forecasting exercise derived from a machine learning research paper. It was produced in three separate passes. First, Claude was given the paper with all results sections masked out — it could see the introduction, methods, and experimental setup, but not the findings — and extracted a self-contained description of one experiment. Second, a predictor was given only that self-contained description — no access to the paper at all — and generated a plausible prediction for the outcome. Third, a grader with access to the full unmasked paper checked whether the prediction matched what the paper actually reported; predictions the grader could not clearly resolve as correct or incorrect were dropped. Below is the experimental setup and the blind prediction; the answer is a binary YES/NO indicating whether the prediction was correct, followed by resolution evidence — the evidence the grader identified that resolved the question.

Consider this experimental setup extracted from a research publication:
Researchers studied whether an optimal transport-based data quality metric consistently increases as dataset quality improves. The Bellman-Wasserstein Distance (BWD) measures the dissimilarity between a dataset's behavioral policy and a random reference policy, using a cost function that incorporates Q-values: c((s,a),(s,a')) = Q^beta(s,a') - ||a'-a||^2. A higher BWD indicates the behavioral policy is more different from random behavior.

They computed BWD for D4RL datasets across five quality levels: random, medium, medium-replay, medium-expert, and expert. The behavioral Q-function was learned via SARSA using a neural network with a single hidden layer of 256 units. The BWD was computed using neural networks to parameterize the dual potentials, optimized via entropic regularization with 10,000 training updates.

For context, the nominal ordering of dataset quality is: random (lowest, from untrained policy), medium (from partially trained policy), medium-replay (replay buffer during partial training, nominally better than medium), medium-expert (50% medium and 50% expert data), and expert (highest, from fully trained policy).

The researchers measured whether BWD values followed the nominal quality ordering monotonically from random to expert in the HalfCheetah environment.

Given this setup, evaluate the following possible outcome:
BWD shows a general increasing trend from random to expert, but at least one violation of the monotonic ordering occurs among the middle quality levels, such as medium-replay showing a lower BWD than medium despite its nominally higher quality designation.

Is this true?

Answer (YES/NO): YES